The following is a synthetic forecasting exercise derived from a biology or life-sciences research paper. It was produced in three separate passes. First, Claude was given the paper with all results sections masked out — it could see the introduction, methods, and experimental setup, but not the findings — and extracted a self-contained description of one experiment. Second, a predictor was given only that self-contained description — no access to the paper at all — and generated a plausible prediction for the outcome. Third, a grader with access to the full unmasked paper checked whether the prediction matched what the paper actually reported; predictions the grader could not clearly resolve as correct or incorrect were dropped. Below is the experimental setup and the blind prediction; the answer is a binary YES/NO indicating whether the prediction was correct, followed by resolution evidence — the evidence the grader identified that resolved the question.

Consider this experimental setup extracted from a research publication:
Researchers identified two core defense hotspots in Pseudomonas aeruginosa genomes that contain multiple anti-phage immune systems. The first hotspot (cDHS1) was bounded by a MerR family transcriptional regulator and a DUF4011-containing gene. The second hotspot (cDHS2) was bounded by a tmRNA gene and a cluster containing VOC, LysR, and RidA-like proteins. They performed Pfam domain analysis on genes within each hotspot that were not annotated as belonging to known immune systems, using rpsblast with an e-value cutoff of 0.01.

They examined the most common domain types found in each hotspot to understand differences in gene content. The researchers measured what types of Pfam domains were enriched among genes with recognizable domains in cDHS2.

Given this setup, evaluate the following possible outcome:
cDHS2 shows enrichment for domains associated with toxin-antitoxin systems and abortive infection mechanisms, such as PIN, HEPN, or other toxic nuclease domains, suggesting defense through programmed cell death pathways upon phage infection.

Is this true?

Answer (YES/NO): NO